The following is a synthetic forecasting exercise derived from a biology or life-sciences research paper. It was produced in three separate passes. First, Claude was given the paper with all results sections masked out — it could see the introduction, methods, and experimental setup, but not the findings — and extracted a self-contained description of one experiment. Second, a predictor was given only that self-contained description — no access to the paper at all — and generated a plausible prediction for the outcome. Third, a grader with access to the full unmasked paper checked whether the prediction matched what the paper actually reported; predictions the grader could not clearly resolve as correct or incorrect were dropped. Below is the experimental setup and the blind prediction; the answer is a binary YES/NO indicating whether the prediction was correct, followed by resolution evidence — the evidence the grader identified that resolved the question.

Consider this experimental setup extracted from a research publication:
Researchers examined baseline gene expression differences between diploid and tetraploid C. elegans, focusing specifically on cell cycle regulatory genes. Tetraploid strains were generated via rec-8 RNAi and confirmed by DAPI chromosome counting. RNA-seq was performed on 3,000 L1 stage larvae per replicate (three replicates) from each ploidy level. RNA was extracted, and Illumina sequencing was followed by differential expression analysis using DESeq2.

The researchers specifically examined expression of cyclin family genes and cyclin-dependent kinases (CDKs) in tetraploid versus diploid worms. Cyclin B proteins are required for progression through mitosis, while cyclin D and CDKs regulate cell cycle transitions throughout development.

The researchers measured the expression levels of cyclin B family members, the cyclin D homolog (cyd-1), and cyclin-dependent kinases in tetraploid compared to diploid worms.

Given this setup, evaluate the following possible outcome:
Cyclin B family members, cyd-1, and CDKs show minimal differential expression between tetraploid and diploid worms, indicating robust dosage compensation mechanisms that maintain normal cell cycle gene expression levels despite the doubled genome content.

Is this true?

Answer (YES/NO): NO